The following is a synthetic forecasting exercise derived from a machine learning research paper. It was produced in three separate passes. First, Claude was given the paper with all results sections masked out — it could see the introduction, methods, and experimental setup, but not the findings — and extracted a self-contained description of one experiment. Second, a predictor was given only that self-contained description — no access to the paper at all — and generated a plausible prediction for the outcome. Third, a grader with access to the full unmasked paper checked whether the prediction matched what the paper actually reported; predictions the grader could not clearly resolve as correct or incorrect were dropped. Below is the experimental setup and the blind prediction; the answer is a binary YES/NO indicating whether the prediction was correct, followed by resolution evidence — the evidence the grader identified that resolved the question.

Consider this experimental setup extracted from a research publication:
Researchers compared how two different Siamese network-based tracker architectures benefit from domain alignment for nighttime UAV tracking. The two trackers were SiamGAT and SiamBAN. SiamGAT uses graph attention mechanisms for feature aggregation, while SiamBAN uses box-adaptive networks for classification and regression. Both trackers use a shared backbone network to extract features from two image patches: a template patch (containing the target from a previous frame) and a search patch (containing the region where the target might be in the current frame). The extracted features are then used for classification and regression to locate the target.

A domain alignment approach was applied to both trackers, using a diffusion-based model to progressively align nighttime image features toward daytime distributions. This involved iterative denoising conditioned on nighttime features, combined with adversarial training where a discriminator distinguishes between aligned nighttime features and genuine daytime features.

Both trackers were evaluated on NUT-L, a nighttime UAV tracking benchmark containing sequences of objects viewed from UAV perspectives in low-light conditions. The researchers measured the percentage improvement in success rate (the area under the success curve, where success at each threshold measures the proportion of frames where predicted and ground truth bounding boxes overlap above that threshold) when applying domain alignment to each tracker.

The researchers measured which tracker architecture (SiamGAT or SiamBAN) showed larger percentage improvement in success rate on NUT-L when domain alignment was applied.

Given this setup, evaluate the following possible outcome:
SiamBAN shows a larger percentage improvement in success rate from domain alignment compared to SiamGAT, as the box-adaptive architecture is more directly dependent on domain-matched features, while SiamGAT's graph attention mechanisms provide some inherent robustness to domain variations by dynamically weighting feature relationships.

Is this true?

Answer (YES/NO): YES